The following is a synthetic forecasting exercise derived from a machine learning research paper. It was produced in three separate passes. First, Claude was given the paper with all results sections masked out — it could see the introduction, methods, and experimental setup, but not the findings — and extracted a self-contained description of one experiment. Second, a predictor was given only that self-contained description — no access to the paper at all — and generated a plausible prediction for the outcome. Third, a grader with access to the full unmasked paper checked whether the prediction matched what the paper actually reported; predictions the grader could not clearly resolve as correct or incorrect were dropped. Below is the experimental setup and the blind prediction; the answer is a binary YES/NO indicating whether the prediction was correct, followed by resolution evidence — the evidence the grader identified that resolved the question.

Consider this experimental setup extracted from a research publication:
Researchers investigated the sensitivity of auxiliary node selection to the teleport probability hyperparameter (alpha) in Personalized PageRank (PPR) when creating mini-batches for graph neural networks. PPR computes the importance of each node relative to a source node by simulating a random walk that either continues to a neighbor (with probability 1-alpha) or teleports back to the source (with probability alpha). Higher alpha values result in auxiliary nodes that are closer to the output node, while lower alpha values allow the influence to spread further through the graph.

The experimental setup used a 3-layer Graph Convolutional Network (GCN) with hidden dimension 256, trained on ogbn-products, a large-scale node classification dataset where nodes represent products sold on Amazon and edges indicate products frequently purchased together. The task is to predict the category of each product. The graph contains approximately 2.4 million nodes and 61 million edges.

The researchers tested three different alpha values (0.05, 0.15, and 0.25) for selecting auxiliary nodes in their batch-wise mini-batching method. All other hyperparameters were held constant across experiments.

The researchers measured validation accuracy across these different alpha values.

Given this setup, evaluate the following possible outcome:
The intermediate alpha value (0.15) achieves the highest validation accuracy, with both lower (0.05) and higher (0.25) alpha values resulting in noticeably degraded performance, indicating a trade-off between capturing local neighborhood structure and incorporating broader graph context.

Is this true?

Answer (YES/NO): NO